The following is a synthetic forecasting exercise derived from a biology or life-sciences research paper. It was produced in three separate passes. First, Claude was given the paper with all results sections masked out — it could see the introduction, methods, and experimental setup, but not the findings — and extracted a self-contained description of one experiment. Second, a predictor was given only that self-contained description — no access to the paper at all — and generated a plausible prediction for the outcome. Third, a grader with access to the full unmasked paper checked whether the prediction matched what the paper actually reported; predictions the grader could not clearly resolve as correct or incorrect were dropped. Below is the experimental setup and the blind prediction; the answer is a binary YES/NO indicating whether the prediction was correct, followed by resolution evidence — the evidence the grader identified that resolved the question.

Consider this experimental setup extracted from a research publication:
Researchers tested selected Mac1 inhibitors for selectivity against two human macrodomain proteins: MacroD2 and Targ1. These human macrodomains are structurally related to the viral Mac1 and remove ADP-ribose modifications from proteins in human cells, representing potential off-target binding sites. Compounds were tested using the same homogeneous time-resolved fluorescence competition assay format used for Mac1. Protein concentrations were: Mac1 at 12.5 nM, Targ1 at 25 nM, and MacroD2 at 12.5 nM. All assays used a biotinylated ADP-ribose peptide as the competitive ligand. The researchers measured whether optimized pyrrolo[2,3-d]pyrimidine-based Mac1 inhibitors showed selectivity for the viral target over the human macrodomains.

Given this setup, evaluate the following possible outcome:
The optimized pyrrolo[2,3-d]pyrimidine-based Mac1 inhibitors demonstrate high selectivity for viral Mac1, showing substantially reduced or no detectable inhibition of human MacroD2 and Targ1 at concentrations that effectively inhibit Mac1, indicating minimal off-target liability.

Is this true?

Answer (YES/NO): YES